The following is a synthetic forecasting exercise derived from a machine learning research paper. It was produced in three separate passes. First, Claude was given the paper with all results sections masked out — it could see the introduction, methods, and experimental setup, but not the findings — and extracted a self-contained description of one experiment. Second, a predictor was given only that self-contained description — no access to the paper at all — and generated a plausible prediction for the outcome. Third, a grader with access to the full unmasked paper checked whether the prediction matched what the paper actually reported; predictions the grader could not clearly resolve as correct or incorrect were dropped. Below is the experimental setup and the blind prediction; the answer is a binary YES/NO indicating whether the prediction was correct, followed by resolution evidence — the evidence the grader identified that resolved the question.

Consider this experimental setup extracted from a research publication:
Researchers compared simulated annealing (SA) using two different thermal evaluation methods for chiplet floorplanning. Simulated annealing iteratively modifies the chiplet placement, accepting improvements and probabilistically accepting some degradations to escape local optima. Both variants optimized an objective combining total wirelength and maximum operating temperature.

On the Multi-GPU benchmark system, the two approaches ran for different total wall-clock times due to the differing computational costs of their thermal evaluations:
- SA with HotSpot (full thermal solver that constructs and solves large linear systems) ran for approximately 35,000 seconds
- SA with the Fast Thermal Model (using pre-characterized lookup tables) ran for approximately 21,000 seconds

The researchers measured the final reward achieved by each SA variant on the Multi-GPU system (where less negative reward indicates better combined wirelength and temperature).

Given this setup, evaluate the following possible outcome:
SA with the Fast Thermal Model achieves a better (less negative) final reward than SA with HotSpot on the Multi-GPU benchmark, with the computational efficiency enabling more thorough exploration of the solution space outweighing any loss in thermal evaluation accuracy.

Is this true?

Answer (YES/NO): YES